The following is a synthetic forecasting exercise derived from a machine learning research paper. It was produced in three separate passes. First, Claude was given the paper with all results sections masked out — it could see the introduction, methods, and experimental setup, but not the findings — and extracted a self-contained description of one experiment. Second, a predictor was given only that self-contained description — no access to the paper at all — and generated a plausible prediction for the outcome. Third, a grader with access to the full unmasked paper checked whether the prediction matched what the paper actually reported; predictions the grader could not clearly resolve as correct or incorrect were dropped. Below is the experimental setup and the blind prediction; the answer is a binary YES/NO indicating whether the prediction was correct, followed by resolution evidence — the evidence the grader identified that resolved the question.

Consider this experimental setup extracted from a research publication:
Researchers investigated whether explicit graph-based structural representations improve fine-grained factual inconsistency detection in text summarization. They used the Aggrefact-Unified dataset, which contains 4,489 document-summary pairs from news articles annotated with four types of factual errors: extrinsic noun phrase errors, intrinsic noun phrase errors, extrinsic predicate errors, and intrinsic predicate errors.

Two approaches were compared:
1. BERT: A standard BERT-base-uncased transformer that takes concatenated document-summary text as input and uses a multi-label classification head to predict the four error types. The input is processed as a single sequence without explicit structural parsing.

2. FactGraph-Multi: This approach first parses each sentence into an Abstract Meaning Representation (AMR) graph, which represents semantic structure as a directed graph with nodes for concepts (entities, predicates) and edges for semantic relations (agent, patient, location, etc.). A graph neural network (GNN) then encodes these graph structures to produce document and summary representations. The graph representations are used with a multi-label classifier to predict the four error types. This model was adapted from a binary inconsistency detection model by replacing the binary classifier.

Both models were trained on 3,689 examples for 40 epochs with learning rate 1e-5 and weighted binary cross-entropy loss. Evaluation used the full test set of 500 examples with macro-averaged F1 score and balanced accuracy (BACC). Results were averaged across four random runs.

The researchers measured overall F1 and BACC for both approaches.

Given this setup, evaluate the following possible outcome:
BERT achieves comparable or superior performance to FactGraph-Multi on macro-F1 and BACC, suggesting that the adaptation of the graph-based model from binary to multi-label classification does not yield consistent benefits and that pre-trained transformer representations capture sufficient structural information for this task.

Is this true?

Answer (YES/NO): YES